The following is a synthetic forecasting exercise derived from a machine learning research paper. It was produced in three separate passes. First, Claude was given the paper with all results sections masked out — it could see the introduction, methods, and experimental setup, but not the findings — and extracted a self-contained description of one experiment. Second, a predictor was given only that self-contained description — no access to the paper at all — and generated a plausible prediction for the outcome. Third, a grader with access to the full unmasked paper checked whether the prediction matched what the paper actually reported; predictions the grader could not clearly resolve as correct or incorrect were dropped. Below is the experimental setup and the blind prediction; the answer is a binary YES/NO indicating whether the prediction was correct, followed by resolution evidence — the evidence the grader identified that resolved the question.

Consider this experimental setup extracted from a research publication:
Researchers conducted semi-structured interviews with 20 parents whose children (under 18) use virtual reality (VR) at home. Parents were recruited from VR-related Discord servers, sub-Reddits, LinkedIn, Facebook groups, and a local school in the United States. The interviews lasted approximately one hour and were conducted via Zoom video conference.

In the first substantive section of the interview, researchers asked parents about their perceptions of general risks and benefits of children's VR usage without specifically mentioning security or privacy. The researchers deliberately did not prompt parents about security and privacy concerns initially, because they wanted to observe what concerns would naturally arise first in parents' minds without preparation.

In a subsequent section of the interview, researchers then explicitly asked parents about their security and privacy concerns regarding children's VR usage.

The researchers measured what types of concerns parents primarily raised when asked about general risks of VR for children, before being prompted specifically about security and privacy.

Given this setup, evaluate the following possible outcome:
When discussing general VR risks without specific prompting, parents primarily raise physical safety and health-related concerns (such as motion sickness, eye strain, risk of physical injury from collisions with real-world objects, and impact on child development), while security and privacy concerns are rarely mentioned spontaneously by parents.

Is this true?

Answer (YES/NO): NO